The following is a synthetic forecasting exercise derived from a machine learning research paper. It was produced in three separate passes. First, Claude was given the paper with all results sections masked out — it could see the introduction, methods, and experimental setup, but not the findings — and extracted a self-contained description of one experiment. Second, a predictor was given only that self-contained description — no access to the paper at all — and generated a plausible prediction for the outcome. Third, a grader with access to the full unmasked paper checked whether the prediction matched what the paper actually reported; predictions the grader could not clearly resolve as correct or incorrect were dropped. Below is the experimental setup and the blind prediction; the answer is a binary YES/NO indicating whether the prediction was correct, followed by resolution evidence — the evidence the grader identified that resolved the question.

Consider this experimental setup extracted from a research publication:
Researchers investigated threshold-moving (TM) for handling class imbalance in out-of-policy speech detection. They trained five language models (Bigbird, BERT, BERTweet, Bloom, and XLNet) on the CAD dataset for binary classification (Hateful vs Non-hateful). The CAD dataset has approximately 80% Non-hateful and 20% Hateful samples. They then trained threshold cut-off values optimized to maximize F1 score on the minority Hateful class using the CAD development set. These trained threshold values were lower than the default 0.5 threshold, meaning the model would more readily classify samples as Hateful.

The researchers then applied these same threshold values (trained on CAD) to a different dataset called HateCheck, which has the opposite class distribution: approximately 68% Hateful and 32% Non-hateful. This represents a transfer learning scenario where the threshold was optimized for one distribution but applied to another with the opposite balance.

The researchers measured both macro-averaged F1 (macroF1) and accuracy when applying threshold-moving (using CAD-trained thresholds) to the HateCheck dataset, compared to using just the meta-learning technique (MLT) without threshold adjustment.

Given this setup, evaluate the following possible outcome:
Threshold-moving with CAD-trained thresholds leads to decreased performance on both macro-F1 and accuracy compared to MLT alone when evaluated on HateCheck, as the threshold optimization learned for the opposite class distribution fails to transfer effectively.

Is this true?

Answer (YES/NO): NO